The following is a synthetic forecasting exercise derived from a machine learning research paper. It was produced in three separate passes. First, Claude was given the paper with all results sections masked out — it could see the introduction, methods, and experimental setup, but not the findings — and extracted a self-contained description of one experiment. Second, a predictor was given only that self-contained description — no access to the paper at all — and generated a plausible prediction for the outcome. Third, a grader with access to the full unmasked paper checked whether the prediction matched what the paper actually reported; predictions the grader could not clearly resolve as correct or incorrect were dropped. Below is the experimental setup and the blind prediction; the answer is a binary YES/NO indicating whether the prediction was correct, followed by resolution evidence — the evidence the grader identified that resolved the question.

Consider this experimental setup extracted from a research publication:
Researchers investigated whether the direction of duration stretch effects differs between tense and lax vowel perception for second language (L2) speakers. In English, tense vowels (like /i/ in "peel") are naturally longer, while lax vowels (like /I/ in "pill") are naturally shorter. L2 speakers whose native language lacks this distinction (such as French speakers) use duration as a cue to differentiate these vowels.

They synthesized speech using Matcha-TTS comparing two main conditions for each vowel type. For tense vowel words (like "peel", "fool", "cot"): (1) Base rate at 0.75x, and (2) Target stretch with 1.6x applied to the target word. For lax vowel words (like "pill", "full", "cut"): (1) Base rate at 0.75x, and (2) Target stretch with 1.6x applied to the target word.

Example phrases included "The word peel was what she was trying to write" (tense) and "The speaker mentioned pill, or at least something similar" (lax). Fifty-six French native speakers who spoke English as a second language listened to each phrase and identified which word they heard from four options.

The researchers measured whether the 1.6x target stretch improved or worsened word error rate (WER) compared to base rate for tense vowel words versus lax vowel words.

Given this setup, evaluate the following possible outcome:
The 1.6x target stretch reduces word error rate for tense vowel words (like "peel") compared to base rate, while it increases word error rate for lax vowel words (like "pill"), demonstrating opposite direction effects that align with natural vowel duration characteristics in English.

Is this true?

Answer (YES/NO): YES